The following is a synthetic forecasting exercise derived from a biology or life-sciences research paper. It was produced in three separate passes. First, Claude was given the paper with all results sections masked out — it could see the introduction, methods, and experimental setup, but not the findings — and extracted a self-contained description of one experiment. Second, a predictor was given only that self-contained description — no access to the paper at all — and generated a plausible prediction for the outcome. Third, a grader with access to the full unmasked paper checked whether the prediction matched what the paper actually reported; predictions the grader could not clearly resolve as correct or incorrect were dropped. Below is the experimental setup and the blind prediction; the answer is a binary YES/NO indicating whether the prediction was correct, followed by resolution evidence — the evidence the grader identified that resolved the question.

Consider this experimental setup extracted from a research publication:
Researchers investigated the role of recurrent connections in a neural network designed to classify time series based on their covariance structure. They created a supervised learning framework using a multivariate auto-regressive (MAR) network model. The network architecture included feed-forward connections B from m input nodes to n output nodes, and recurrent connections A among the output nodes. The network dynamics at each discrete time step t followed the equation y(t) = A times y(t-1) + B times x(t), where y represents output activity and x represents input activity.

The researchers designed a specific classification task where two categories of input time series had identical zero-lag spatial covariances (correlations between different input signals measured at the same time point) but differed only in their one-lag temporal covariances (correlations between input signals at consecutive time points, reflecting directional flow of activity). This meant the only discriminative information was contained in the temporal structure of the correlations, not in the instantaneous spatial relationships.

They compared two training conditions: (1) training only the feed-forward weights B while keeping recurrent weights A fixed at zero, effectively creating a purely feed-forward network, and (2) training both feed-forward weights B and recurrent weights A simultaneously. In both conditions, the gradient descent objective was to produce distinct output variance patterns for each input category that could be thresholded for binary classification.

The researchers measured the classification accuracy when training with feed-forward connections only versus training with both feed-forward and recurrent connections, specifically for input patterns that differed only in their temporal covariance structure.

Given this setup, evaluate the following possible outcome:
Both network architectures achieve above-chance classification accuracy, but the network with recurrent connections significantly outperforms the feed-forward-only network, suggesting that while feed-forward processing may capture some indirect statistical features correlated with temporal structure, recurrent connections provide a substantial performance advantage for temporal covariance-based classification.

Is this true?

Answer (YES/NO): NO